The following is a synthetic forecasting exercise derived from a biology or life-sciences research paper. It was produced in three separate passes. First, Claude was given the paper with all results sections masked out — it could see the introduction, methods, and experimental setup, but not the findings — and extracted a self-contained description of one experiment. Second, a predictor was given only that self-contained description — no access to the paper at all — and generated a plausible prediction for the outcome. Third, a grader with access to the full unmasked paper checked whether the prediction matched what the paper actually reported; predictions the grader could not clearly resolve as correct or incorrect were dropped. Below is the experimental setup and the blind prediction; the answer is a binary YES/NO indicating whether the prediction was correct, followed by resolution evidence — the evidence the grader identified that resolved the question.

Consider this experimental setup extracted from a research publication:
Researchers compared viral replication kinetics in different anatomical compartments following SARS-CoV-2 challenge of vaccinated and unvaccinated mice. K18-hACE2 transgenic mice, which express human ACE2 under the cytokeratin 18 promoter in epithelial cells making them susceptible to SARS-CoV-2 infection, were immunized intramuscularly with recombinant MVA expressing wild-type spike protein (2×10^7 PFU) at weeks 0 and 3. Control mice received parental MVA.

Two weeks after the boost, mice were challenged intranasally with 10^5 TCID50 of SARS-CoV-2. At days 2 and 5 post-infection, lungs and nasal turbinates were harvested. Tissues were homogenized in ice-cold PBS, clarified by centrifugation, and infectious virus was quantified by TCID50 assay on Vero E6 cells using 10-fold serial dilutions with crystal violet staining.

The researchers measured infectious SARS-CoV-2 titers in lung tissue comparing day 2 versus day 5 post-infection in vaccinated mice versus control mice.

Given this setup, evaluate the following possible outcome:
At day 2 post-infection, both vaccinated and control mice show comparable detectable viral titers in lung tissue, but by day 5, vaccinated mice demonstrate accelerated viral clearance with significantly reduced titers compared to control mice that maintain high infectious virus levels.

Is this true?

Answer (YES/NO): NO